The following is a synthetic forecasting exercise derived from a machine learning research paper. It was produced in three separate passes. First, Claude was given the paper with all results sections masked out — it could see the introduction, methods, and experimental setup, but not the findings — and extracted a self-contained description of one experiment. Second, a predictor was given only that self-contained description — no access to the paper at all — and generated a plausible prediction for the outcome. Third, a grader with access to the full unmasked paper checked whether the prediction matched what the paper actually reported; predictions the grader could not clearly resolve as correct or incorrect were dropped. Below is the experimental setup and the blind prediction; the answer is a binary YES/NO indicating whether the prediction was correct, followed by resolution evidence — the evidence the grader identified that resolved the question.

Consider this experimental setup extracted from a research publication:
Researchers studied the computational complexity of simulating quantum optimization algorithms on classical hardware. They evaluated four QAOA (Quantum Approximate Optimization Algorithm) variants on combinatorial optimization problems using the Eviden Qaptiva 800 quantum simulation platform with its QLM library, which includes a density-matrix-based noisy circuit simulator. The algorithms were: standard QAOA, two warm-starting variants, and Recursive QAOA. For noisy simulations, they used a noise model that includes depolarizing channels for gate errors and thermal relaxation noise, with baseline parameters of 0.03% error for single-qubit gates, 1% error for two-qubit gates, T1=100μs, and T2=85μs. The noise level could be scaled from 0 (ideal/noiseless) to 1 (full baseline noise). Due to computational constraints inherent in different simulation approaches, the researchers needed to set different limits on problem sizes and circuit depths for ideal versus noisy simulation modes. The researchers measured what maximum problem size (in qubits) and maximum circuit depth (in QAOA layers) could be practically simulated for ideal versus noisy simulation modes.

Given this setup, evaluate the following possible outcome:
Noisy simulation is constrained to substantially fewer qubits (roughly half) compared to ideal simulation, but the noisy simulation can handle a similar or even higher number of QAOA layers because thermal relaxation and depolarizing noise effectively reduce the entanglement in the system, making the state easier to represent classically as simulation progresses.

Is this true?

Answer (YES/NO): NO